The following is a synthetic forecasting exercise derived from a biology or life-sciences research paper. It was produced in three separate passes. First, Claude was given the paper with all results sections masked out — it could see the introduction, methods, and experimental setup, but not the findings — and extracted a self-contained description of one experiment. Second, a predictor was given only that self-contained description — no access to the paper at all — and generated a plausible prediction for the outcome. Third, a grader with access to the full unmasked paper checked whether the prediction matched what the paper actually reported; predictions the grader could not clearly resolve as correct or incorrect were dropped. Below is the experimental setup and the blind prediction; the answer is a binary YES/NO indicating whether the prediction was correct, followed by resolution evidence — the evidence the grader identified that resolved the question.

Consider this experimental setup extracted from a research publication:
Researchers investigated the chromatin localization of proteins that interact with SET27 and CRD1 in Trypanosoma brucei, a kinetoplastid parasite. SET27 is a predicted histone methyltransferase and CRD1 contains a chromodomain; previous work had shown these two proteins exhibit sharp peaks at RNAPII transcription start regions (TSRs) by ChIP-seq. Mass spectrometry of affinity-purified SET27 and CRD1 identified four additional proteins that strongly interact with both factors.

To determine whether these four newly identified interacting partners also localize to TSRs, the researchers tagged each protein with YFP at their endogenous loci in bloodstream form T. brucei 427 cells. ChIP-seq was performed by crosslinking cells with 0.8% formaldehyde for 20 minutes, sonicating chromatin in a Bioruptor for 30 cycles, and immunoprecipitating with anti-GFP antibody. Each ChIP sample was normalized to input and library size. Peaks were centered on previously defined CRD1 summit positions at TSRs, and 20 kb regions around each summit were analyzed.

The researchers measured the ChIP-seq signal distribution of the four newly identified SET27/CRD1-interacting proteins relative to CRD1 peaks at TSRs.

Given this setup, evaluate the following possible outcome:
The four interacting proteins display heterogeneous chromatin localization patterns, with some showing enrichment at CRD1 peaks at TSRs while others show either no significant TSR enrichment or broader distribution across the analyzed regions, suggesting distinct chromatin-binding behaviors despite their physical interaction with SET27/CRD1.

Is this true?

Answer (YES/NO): NO